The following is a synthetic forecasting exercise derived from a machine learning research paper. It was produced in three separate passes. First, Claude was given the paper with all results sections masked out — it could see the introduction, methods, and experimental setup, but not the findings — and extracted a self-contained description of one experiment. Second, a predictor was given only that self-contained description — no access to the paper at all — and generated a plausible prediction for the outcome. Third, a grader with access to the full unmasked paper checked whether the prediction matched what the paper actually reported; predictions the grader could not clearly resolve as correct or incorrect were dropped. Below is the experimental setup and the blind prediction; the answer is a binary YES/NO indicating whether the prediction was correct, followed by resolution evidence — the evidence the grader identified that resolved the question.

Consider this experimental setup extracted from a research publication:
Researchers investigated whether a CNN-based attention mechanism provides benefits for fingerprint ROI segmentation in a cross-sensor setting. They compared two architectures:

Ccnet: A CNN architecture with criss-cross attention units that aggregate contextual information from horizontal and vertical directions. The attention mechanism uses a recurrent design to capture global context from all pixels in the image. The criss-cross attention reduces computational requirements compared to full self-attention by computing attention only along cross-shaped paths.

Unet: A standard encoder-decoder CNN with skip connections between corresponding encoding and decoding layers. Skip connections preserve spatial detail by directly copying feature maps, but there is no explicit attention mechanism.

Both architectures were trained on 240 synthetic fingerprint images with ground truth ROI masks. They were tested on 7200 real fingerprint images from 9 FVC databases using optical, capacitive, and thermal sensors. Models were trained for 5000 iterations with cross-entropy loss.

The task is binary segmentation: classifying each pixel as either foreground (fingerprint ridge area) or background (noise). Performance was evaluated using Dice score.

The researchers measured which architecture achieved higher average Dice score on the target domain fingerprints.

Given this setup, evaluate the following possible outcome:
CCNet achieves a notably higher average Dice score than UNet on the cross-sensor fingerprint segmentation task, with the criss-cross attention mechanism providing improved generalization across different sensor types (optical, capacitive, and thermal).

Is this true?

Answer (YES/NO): NO